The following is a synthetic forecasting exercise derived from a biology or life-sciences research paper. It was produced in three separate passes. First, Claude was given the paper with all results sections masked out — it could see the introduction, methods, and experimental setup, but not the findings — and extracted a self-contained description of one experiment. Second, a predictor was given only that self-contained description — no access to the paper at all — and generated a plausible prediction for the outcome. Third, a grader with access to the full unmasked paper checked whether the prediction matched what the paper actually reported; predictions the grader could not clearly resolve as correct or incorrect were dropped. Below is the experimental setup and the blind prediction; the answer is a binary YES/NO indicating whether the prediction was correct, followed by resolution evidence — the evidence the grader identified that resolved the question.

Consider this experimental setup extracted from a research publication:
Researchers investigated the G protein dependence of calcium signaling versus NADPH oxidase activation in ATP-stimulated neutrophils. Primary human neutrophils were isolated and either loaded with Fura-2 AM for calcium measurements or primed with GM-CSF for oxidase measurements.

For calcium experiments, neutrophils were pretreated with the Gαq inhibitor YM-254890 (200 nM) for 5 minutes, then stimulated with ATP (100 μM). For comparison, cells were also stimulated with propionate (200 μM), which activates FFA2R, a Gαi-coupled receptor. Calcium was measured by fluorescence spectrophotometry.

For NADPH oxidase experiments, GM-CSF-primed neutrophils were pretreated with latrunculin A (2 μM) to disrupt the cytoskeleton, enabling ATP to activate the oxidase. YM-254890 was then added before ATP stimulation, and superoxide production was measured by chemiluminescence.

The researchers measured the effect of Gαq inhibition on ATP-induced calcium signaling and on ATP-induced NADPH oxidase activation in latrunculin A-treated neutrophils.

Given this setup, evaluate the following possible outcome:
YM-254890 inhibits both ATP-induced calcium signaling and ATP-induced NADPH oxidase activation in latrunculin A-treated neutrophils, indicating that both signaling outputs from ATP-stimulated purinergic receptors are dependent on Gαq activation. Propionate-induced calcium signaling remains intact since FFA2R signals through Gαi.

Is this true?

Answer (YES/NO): NO